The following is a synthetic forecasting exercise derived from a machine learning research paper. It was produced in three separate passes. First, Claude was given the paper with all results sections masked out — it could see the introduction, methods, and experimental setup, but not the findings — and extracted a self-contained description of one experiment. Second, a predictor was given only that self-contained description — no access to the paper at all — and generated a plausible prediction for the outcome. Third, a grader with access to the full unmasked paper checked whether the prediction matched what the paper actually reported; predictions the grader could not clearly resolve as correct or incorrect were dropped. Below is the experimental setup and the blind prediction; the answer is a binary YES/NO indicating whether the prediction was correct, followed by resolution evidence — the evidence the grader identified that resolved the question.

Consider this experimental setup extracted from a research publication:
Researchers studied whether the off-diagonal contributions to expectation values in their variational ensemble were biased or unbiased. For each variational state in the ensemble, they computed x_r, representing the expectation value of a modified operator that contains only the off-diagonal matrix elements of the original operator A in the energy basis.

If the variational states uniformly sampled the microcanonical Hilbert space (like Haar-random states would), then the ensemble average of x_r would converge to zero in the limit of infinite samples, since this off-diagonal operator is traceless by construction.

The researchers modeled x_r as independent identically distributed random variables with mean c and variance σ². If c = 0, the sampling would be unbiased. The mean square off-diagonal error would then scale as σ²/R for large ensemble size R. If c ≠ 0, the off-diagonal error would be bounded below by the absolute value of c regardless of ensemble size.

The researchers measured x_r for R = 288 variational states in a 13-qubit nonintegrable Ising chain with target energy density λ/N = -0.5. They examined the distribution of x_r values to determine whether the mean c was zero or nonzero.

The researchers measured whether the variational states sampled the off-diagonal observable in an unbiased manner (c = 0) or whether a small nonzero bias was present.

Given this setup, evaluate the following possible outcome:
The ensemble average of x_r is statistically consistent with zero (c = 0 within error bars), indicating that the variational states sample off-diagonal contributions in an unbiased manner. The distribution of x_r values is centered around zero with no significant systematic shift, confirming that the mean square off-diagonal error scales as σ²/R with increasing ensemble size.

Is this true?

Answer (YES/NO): NO